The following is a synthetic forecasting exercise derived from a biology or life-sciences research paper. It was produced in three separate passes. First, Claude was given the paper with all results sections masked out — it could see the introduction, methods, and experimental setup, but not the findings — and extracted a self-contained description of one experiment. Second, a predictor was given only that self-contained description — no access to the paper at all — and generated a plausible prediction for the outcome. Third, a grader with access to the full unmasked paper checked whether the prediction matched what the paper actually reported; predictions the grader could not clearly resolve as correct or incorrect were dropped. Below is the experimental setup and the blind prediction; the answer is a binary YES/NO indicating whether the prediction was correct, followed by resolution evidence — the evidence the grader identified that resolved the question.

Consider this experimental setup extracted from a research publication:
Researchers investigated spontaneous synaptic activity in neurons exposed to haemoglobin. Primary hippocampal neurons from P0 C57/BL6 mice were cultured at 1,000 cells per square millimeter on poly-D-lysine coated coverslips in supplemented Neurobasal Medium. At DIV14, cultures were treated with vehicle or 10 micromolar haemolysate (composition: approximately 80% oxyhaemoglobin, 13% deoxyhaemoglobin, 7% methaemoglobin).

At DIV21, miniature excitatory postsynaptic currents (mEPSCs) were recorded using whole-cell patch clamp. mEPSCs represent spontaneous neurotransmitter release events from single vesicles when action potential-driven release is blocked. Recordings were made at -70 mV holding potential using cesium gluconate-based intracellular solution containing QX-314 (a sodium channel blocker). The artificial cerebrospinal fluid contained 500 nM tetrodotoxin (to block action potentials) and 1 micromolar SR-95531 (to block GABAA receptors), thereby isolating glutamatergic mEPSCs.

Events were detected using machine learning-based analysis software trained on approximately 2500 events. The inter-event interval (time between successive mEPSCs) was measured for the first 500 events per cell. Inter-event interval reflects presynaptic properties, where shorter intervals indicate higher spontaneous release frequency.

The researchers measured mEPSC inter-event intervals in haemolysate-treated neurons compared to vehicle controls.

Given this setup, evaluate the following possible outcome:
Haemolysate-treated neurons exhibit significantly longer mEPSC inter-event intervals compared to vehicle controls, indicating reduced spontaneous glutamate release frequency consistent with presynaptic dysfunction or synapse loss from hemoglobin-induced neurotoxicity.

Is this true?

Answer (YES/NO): NO